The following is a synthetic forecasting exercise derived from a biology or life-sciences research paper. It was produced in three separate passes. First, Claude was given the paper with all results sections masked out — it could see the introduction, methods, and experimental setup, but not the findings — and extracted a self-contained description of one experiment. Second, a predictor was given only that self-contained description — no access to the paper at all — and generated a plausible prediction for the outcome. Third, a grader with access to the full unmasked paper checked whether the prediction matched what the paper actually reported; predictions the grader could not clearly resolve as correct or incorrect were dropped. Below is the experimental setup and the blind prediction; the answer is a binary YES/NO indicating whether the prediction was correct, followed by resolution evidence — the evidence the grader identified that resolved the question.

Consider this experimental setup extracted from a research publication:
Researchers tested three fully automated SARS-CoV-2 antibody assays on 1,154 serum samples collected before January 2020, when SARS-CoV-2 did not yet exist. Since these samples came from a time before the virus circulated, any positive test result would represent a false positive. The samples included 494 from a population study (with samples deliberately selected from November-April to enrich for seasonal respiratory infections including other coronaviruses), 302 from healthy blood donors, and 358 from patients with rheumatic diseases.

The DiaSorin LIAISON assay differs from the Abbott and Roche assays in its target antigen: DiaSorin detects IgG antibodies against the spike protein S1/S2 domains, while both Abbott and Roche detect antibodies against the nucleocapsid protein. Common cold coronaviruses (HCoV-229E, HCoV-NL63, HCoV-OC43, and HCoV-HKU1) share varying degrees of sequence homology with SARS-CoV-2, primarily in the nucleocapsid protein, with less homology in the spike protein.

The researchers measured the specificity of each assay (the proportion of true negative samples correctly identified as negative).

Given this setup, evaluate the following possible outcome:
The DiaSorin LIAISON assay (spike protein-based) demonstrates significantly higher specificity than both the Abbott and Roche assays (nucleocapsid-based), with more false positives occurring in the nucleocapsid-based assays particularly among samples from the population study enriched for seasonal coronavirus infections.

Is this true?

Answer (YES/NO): NO